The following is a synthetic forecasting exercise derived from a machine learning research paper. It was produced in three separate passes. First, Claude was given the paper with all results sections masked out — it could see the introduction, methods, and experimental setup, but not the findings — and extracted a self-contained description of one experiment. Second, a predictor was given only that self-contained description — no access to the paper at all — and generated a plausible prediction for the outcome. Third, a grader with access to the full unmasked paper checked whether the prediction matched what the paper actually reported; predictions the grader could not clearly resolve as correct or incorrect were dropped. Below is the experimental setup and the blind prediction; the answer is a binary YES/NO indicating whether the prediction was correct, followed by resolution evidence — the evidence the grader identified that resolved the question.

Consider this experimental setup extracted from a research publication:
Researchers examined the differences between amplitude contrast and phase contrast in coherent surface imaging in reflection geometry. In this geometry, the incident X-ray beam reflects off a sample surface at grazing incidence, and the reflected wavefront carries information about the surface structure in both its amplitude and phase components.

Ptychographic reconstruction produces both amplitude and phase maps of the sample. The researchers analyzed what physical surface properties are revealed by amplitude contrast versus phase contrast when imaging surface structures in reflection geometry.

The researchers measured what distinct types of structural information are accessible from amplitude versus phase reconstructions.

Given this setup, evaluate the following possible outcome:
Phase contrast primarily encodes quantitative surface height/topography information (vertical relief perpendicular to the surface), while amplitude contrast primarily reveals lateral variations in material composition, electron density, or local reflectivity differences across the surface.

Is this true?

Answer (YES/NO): YES